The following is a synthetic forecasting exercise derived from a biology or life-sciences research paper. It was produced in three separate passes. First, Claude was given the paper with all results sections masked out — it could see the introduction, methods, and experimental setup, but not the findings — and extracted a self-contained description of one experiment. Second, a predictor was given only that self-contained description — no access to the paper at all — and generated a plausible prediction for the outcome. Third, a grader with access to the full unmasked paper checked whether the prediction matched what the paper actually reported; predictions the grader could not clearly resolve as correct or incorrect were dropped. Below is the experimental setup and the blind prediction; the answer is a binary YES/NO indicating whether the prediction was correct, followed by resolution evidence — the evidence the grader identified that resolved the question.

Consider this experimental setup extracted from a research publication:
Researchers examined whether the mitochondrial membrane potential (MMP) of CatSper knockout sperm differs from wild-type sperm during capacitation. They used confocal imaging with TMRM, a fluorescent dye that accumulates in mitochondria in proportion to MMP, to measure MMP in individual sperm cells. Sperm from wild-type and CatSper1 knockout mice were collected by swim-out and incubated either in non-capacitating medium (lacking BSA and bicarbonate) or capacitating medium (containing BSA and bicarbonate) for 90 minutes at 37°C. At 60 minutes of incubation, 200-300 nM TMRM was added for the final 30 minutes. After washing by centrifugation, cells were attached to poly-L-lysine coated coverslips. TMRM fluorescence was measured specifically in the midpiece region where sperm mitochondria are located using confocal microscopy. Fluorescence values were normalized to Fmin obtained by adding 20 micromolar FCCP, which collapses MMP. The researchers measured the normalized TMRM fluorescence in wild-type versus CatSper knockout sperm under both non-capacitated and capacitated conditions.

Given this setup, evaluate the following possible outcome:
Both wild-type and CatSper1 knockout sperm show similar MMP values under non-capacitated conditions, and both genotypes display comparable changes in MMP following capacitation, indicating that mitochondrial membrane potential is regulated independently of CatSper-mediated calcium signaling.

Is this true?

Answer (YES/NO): NO